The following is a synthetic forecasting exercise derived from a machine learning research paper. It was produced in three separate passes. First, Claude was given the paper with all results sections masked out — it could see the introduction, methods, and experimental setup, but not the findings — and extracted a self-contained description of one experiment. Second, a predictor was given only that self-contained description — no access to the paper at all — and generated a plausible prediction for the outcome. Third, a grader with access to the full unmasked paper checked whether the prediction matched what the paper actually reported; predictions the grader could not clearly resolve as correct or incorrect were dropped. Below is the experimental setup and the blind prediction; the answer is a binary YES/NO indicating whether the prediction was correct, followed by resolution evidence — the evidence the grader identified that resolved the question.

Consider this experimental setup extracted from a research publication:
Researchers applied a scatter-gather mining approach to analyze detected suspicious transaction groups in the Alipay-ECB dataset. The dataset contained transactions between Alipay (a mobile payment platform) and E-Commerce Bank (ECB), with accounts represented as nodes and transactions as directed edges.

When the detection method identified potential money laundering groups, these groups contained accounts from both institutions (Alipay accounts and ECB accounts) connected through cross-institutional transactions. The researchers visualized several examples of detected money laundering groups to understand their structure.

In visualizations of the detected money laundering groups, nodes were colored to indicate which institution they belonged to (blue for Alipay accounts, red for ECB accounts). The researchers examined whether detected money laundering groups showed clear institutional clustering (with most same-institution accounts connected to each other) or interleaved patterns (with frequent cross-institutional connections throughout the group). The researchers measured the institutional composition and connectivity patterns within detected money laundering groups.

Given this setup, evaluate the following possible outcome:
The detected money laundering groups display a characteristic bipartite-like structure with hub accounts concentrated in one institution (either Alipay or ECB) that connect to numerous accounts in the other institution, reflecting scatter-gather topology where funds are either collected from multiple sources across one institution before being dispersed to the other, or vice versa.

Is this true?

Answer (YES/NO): NO